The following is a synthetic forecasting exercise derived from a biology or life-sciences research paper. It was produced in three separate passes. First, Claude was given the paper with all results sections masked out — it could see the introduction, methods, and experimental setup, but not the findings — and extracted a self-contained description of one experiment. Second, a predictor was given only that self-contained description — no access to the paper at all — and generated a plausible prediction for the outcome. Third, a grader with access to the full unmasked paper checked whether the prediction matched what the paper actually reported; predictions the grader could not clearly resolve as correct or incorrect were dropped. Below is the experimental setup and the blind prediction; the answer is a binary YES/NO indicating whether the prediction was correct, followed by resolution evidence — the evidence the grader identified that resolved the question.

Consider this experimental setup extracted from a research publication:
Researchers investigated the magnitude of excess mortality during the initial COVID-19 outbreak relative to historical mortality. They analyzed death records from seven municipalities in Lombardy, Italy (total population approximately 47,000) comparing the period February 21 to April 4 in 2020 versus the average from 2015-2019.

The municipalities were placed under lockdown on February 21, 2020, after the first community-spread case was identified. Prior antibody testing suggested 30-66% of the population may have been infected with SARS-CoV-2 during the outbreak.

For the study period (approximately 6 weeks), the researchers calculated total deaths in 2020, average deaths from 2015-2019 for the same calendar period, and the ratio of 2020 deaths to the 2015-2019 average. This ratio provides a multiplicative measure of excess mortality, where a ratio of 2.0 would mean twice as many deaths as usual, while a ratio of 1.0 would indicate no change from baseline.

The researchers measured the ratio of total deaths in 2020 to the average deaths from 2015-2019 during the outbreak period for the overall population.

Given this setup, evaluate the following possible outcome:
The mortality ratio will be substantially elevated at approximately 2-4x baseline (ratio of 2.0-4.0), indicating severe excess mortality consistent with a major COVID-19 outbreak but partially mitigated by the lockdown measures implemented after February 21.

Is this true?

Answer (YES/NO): NO